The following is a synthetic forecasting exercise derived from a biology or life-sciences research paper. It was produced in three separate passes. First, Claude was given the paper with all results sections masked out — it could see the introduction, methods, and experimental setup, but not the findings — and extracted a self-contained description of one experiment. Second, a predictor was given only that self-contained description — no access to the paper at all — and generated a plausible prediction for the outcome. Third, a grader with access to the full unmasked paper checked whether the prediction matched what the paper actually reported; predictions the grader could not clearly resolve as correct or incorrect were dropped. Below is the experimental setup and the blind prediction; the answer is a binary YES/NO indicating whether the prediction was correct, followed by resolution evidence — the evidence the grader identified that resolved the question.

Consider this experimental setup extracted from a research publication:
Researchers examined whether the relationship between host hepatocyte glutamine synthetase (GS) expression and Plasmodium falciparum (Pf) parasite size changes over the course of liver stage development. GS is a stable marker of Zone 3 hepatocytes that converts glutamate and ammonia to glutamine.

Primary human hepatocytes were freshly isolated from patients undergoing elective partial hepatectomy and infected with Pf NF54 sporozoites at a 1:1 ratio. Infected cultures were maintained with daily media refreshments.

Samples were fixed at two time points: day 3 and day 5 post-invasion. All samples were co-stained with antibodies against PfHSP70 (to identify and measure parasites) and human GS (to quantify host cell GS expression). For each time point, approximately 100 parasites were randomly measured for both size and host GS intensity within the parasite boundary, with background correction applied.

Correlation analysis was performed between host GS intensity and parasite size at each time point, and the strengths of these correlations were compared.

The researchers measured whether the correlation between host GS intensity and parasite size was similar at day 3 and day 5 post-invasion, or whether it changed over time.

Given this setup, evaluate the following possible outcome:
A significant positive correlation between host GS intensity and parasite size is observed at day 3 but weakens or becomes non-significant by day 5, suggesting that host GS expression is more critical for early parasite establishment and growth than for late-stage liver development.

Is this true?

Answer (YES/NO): YES